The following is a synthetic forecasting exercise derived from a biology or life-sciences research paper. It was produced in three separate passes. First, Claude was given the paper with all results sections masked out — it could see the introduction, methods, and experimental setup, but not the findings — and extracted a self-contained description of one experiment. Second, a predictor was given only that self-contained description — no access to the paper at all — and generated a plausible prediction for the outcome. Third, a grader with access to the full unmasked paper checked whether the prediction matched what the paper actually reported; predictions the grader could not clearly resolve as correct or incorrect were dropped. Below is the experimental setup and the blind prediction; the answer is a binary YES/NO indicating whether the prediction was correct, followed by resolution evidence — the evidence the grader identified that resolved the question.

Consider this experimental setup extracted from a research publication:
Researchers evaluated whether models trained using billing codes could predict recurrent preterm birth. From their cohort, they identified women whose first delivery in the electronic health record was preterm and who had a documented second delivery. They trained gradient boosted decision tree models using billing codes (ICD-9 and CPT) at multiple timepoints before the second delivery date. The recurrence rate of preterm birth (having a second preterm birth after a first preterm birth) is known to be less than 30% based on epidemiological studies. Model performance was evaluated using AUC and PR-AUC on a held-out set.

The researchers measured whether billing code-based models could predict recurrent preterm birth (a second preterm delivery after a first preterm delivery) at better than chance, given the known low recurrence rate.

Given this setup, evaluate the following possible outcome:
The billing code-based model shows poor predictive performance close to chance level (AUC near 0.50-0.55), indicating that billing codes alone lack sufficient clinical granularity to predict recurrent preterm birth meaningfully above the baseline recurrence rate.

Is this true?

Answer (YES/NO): NO